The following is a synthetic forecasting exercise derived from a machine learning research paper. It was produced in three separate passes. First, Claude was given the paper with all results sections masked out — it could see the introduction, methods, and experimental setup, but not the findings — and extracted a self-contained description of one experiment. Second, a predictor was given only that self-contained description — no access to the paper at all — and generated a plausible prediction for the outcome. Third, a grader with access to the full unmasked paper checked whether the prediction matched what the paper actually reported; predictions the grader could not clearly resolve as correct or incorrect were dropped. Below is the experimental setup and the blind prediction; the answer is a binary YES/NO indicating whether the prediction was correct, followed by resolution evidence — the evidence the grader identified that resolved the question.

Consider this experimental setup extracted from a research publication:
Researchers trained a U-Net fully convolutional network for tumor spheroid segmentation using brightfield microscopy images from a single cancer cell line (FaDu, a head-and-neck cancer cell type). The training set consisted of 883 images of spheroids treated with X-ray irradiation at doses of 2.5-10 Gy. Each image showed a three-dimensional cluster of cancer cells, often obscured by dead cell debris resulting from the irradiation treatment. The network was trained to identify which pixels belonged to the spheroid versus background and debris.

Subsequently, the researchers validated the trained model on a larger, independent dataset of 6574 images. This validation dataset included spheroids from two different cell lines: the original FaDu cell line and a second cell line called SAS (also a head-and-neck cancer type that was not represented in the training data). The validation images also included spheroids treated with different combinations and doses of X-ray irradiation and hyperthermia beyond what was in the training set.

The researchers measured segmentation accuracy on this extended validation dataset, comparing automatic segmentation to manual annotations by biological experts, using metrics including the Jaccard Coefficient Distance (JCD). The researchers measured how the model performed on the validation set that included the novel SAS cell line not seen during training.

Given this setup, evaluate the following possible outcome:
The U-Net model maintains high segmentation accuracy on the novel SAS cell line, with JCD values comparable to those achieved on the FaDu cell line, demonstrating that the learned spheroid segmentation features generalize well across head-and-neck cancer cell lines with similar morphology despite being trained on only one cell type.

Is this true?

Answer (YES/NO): YES